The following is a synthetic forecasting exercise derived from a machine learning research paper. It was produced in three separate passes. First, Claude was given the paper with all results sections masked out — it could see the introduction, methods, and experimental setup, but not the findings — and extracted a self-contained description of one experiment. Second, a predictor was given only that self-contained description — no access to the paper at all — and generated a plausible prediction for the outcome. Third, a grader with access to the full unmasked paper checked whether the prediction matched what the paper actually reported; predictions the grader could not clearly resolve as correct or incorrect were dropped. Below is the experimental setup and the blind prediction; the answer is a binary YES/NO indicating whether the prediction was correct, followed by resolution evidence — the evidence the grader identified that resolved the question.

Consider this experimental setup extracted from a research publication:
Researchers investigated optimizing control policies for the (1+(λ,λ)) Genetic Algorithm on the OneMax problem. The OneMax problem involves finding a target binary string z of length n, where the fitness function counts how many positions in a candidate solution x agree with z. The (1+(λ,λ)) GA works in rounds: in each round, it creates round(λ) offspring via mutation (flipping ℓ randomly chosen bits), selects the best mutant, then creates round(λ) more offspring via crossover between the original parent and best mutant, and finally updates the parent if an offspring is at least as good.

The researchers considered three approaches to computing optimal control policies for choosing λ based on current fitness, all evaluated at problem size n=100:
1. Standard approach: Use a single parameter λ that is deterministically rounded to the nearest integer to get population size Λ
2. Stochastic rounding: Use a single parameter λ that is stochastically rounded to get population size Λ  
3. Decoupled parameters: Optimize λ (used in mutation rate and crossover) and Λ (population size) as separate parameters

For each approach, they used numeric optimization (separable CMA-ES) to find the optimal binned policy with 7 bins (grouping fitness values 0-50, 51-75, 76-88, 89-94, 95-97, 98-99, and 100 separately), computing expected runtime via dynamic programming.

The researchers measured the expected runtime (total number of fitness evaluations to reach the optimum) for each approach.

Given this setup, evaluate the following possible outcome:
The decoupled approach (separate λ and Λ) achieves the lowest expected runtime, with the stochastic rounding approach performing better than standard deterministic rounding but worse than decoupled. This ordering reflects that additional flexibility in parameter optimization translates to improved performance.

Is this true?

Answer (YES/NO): NO